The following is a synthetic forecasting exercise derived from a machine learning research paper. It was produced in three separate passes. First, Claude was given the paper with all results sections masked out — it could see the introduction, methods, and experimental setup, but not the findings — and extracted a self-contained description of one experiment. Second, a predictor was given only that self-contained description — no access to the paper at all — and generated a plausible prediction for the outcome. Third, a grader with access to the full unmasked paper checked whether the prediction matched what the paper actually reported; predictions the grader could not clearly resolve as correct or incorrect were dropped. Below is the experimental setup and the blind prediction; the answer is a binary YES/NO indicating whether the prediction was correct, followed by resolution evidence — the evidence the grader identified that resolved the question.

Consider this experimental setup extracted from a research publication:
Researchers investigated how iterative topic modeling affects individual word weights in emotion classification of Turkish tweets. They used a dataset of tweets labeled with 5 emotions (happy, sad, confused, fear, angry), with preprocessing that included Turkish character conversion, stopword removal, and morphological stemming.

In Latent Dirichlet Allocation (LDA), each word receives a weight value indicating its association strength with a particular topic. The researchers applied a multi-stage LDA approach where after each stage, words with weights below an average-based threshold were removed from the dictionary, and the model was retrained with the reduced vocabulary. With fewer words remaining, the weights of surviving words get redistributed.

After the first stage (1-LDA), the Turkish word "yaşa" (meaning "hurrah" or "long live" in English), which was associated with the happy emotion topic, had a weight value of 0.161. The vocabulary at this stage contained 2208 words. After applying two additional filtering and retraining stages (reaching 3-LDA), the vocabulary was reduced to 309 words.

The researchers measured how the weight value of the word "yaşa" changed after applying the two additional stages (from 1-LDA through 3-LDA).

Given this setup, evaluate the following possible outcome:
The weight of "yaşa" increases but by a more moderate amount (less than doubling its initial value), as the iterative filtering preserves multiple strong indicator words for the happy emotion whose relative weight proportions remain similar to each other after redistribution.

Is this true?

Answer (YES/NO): NO